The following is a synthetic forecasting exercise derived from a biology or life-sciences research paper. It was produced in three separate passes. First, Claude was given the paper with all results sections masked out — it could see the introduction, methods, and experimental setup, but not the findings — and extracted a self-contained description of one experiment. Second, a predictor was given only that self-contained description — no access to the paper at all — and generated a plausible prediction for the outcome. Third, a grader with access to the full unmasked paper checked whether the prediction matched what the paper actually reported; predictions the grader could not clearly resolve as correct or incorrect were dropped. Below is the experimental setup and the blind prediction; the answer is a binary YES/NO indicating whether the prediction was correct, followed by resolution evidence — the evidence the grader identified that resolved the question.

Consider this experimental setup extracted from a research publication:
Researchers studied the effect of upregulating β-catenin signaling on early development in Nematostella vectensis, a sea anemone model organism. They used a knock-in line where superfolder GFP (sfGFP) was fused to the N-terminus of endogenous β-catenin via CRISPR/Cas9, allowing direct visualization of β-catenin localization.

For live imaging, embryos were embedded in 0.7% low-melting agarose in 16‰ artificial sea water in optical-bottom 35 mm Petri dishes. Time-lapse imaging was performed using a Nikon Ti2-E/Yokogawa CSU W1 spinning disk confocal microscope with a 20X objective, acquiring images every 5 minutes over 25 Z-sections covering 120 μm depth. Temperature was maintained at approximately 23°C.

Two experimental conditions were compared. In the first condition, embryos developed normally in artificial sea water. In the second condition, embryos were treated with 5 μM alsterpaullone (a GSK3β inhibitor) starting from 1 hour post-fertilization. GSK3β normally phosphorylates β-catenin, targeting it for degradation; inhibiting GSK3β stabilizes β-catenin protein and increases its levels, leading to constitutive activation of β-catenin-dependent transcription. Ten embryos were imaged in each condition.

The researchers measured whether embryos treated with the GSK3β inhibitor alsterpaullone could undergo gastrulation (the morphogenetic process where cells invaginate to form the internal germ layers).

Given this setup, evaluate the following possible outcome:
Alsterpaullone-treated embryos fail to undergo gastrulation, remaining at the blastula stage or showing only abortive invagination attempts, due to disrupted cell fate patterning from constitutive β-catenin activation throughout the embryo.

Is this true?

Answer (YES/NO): YES